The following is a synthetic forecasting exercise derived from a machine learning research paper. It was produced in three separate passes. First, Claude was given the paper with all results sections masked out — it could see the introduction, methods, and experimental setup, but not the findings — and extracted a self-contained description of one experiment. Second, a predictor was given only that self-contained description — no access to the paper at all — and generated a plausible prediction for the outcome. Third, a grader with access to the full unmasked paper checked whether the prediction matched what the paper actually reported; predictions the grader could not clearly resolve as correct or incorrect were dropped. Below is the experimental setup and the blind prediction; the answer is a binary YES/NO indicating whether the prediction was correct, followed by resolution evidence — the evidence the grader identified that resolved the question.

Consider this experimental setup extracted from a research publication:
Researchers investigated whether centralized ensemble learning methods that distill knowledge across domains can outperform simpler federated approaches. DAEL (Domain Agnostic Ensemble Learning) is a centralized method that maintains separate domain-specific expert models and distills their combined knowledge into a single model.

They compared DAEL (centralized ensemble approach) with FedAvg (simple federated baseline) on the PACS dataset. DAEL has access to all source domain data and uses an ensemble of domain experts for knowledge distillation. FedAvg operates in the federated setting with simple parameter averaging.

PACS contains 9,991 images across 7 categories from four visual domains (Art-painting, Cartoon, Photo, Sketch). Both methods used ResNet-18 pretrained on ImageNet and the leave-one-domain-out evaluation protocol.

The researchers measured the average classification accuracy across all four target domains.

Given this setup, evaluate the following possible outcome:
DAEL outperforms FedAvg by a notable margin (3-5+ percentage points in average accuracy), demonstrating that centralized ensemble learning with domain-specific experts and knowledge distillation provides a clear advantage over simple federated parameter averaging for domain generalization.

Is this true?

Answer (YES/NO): NO